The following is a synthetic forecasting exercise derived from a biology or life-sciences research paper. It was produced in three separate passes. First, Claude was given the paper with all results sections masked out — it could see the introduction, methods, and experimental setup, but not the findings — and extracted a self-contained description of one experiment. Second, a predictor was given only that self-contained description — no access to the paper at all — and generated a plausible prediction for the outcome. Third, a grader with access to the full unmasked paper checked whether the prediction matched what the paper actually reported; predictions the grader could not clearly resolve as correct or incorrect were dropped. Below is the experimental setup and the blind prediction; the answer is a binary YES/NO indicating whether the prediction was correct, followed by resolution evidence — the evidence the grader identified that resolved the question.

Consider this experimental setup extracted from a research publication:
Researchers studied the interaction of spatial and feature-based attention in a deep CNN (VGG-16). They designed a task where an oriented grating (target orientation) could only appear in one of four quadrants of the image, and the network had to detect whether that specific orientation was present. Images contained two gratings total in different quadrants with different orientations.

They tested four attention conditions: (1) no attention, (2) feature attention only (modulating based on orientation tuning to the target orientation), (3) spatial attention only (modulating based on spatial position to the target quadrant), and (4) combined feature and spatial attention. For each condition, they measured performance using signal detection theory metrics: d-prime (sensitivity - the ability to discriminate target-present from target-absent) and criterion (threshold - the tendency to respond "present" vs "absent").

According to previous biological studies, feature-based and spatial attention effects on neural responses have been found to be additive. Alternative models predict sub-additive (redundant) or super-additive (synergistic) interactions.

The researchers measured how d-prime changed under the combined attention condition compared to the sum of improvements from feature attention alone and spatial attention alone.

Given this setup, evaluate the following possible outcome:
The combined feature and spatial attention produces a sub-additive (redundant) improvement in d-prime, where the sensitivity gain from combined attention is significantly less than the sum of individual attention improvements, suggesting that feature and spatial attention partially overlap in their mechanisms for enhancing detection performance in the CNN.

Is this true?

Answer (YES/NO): NO